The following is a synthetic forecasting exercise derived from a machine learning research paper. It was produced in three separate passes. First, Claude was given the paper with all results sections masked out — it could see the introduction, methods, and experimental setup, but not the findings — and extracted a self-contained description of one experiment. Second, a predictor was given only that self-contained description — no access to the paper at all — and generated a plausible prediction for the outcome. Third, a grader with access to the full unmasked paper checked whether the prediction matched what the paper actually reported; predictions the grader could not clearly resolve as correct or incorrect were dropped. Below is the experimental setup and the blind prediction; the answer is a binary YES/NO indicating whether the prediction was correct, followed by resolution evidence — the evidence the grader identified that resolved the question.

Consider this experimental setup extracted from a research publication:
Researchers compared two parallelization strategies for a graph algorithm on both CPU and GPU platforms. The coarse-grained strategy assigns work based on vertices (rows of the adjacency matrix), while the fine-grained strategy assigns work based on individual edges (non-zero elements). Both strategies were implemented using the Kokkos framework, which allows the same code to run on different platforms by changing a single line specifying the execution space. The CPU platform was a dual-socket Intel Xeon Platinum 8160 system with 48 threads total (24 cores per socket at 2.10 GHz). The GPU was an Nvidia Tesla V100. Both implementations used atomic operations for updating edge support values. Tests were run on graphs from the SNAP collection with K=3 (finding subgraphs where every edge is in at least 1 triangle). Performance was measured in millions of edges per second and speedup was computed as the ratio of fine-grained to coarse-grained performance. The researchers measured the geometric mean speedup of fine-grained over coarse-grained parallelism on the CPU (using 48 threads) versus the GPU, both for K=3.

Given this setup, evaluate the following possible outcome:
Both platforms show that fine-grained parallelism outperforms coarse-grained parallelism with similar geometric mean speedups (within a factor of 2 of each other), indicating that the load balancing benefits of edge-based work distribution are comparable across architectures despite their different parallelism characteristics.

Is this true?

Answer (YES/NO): NO